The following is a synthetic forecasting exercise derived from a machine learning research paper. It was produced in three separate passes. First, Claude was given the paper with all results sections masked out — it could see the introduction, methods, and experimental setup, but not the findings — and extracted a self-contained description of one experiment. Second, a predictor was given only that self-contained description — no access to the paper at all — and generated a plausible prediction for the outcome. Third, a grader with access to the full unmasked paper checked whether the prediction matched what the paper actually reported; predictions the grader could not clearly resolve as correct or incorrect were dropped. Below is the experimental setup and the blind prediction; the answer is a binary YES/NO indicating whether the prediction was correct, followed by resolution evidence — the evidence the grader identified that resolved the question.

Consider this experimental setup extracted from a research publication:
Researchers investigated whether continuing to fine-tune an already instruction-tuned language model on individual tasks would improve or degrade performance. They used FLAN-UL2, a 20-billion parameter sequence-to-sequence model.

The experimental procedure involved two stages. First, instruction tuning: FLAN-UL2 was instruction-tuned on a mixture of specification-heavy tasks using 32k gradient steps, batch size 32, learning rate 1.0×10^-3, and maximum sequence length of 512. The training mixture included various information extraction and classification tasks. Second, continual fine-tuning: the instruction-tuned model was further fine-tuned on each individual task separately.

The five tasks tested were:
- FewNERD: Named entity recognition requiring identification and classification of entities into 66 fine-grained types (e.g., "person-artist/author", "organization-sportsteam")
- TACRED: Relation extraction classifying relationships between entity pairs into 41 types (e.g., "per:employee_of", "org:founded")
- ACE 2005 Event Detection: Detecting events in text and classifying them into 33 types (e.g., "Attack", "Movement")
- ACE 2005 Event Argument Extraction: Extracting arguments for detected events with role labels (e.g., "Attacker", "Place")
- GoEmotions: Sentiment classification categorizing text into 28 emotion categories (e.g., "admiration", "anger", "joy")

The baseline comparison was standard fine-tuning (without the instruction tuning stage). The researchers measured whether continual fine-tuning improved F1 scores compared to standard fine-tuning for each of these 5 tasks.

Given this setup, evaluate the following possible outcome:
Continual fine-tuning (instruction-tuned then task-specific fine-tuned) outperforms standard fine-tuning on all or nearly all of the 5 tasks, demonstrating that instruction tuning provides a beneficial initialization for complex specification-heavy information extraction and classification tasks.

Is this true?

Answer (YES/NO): YES